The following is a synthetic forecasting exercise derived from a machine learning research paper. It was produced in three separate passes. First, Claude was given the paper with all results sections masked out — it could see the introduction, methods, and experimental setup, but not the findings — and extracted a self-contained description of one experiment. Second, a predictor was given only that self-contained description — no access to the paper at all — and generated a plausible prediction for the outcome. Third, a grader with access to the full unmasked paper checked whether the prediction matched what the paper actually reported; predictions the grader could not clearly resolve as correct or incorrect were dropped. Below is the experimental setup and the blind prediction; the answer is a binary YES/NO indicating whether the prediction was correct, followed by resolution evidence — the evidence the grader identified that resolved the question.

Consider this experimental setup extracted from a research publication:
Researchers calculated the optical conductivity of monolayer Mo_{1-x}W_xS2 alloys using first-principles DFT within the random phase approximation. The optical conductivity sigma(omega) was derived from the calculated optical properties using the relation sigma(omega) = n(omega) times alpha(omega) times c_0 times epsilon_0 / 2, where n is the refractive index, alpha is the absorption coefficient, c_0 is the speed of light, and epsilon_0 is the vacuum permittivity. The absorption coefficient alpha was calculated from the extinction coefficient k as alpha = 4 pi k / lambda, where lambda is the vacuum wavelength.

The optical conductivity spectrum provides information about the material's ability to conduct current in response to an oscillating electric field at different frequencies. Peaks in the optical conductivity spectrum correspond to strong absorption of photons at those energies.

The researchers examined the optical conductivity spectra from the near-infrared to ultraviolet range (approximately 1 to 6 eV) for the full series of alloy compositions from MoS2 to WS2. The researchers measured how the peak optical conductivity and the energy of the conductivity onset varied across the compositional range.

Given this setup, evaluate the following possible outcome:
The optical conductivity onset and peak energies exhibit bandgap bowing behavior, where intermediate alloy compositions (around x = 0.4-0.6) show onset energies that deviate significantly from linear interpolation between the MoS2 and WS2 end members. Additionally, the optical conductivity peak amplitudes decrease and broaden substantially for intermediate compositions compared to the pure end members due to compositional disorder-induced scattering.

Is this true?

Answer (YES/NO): NO